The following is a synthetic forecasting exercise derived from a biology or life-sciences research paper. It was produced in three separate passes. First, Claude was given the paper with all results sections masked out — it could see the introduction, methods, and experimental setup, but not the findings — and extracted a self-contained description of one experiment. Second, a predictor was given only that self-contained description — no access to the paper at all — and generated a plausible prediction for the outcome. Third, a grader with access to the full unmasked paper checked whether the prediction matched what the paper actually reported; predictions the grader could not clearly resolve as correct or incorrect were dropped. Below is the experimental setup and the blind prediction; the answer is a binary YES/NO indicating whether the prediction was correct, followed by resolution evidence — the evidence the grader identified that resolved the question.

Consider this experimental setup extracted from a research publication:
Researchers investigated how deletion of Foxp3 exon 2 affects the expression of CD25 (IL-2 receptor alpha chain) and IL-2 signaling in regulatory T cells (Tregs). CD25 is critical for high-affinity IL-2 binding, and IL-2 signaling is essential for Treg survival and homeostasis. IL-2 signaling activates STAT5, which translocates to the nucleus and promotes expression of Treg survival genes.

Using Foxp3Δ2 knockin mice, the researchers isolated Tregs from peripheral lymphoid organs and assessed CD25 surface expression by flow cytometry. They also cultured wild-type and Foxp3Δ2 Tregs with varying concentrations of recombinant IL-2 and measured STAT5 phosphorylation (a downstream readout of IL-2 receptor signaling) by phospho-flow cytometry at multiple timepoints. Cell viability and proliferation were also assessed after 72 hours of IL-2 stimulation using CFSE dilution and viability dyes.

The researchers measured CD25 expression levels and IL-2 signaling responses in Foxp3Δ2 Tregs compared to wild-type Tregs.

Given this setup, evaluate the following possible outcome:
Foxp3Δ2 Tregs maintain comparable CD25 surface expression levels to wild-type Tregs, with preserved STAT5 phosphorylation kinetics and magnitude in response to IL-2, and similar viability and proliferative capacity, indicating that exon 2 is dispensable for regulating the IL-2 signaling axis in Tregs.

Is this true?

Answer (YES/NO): NO